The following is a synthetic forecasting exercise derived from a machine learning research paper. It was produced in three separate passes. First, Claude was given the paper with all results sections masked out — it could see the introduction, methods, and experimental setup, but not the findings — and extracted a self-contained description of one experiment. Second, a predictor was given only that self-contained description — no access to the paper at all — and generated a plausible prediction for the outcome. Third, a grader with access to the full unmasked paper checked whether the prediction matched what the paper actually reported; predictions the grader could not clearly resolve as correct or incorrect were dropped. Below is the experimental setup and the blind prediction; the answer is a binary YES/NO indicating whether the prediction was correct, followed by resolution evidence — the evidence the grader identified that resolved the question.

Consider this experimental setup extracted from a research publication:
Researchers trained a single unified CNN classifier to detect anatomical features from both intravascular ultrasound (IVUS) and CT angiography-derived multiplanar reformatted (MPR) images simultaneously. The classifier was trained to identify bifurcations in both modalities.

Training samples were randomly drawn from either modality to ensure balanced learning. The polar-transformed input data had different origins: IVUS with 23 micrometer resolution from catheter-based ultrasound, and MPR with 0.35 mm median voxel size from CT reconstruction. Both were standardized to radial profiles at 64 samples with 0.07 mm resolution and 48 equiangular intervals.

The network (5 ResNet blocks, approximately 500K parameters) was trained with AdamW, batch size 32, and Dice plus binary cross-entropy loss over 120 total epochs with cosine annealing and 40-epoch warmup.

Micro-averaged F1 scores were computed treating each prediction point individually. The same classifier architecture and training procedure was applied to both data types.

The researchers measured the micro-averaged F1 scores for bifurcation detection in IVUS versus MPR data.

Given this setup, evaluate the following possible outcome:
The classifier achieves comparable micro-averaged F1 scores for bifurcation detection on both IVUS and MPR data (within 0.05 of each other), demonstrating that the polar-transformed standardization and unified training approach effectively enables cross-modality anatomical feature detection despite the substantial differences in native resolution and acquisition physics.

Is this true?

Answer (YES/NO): YES